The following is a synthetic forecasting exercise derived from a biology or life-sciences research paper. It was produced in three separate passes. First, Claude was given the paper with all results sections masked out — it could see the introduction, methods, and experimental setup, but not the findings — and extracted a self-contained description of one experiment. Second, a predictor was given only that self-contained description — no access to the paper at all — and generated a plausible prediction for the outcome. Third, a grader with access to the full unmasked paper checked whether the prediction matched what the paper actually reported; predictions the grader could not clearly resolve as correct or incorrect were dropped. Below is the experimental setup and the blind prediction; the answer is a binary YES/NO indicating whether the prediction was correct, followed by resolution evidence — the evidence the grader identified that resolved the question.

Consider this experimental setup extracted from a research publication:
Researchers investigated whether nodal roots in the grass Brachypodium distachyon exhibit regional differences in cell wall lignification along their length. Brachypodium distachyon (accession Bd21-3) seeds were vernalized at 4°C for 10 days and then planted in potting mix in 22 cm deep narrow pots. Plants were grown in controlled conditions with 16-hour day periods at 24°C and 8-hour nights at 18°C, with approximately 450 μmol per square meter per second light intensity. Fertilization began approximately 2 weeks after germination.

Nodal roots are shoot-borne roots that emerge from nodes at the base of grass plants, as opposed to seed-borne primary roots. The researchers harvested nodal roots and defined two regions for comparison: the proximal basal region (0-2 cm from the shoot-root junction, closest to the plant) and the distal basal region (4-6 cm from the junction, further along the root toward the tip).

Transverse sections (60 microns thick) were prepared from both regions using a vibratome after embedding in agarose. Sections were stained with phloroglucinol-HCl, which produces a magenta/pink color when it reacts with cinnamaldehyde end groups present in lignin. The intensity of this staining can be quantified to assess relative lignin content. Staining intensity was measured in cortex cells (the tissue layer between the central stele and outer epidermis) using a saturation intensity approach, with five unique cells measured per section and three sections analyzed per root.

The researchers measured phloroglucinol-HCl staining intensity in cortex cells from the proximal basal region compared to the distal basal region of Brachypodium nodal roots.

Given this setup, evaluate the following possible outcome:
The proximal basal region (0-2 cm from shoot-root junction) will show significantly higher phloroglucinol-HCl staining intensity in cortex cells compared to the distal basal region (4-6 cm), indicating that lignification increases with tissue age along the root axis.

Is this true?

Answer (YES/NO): NO